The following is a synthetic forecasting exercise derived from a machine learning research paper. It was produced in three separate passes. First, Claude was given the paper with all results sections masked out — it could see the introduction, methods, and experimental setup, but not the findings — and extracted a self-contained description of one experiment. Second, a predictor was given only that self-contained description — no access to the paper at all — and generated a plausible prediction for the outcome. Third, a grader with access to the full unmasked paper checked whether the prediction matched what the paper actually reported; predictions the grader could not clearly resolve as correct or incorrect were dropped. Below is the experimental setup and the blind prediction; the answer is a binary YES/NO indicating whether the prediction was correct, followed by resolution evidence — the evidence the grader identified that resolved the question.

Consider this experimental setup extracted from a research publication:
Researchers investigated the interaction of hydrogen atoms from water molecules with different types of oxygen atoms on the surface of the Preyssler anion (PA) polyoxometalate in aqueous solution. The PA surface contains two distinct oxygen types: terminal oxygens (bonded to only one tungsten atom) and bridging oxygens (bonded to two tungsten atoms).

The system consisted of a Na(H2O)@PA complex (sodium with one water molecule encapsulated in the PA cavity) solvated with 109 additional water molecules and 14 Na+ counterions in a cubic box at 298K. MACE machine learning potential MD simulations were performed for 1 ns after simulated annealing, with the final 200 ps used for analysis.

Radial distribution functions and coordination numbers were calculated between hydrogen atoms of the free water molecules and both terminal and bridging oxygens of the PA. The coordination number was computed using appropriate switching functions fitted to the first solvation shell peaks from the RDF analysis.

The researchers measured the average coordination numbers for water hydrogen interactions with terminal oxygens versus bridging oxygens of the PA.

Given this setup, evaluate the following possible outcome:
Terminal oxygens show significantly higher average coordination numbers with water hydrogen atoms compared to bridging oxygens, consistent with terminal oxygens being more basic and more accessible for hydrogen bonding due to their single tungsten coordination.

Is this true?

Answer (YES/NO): YES